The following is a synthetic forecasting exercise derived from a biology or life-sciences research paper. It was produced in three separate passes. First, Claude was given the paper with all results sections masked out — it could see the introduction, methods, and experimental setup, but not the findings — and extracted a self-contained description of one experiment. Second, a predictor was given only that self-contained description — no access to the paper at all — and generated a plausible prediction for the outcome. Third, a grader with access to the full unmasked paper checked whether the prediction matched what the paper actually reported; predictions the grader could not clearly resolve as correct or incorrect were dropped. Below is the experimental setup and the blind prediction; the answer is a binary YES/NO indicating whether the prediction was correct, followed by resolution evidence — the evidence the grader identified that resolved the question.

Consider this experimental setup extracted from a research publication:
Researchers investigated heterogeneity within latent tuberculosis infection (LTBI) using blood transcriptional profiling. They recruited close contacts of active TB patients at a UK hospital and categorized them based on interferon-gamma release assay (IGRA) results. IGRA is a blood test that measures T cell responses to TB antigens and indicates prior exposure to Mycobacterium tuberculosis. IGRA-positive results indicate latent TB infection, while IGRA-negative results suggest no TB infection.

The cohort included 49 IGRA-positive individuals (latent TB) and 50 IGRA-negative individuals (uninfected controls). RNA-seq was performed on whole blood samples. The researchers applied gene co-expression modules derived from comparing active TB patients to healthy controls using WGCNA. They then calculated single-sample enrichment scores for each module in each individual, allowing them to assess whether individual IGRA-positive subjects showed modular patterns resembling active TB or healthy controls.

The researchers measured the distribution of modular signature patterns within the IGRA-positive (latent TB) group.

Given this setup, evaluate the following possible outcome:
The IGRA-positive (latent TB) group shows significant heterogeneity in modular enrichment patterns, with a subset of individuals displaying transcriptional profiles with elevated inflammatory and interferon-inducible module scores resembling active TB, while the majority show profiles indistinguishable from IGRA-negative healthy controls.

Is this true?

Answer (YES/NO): YES